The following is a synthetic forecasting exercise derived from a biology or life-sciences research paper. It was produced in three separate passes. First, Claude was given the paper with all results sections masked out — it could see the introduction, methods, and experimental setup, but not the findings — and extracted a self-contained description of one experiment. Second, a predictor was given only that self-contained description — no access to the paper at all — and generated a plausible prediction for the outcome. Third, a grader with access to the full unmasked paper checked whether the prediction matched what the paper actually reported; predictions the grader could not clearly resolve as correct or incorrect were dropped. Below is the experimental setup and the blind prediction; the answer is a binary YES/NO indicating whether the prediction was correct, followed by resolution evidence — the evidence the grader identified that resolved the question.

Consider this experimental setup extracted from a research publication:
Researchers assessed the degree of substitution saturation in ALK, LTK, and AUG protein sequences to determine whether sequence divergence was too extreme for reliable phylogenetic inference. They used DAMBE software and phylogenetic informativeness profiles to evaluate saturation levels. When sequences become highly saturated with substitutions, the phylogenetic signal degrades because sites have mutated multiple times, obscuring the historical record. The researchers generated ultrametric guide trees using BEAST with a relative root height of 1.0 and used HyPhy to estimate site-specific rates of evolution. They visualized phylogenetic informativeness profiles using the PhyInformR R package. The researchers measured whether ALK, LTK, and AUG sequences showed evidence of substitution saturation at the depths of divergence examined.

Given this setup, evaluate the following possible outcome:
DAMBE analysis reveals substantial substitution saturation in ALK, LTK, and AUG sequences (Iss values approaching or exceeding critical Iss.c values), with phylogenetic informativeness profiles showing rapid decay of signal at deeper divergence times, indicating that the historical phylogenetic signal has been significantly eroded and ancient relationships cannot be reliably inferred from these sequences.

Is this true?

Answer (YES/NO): YES